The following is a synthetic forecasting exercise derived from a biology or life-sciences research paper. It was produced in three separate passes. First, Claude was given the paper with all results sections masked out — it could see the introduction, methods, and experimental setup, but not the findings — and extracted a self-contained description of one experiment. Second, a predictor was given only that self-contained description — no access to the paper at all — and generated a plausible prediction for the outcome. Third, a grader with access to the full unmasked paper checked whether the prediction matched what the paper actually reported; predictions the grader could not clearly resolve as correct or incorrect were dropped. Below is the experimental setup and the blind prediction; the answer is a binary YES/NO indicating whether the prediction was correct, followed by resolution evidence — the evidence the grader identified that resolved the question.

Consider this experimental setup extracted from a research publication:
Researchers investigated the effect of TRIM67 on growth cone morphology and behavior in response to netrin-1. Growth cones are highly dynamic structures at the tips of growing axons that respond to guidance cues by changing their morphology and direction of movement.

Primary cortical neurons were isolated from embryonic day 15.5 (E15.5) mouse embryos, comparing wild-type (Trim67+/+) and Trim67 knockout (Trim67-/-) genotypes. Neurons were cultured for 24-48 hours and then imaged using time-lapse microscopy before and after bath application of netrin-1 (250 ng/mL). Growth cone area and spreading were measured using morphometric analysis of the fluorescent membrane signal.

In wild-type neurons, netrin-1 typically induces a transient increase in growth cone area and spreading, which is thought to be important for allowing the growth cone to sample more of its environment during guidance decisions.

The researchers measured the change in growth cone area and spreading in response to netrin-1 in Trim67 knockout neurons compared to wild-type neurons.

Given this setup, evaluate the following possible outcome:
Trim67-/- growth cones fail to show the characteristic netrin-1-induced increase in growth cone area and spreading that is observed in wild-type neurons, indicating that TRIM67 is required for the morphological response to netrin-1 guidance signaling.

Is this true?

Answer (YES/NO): YES